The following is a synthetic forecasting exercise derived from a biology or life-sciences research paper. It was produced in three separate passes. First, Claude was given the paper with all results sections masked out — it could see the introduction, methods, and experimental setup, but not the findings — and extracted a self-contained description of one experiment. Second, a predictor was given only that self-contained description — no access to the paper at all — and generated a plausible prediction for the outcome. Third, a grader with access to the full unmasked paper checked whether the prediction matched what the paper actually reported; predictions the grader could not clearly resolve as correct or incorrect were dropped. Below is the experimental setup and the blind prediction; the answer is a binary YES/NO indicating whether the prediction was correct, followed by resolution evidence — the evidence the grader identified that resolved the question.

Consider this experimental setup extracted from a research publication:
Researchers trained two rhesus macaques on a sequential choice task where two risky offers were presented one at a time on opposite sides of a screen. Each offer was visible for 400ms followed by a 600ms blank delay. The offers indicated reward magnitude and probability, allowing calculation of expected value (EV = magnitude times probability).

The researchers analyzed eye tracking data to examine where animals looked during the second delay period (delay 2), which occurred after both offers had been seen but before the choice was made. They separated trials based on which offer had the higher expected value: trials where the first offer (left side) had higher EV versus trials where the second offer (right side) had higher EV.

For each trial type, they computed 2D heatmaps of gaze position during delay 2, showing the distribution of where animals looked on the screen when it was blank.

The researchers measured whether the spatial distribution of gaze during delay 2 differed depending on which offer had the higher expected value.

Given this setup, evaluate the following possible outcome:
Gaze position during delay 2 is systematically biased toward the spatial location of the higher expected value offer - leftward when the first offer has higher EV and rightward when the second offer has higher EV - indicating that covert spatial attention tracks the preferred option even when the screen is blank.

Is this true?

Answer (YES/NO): NO